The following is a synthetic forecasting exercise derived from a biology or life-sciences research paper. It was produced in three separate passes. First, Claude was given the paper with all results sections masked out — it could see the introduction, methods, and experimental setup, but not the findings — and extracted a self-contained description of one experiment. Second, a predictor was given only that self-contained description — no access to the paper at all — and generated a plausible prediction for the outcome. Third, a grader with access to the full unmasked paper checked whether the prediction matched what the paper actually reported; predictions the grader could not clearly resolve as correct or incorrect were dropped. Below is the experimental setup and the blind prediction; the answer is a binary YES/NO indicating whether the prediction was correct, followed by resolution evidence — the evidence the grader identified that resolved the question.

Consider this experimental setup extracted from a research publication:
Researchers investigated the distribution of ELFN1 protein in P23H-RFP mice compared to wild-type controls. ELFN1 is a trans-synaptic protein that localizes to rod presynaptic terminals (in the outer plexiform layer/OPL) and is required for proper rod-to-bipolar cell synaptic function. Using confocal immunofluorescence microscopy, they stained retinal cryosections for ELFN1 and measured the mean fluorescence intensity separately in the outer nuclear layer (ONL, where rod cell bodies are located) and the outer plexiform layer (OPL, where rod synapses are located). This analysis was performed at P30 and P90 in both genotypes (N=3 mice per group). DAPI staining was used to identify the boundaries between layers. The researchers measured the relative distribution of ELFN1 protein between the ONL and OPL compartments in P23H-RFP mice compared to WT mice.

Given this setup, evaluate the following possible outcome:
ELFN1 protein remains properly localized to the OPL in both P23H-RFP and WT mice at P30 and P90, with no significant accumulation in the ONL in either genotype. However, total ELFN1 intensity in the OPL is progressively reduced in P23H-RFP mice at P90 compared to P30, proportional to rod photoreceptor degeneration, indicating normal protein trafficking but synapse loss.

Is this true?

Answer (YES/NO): NO